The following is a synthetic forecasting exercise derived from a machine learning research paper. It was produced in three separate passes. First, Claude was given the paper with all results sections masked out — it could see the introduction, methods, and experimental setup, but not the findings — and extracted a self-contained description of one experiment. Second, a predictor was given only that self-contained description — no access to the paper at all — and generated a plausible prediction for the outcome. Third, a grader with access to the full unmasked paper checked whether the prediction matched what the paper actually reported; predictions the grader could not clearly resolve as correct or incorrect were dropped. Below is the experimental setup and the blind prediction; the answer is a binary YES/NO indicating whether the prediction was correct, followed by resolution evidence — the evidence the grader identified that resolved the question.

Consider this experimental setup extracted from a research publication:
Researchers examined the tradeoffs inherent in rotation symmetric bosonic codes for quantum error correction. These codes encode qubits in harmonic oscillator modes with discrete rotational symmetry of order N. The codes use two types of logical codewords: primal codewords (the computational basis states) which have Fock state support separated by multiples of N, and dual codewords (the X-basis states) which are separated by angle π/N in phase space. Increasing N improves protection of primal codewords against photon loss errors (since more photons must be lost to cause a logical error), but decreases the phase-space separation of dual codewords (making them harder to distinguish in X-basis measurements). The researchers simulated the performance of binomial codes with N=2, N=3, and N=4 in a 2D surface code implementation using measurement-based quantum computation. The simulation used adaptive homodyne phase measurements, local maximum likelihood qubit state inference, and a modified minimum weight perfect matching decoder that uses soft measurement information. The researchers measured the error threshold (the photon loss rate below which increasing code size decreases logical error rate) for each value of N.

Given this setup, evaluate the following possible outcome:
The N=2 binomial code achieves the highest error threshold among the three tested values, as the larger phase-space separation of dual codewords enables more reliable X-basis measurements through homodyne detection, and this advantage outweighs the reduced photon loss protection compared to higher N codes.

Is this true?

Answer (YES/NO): NO